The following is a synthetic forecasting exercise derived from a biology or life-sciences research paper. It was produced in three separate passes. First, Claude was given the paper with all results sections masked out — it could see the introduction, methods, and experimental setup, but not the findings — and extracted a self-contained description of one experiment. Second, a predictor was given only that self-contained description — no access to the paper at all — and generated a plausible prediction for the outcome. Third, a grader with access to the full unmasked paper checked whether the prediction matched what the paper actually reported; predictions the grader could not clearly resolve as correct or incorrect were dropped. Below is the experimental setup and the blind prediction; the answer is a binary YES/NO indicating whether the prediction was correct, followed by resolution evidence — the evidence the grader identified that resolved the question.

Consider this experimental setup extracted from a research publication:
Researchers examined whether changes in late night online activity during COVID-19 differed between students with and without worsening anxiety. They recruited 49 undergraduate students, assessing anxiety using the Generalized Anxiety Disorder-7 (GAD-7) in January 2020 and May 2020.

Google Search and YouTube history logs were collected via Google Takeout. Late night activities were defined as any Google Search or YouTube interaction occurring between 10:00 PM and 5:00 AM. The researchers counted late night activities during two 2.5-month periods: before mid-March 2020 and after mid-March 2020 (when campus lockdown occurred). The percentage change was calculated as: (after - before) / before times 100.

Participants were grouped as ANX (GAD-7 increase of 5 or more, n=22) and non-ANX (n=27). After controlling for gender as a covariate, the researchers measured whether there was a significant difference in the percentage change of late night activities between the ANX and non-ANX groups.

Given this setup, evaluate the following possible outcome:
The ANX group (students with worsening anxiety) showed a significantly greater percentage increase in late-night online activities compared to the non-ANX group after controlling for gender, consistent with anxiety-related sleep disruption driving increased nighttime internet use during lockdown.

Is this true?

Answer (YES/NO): YES